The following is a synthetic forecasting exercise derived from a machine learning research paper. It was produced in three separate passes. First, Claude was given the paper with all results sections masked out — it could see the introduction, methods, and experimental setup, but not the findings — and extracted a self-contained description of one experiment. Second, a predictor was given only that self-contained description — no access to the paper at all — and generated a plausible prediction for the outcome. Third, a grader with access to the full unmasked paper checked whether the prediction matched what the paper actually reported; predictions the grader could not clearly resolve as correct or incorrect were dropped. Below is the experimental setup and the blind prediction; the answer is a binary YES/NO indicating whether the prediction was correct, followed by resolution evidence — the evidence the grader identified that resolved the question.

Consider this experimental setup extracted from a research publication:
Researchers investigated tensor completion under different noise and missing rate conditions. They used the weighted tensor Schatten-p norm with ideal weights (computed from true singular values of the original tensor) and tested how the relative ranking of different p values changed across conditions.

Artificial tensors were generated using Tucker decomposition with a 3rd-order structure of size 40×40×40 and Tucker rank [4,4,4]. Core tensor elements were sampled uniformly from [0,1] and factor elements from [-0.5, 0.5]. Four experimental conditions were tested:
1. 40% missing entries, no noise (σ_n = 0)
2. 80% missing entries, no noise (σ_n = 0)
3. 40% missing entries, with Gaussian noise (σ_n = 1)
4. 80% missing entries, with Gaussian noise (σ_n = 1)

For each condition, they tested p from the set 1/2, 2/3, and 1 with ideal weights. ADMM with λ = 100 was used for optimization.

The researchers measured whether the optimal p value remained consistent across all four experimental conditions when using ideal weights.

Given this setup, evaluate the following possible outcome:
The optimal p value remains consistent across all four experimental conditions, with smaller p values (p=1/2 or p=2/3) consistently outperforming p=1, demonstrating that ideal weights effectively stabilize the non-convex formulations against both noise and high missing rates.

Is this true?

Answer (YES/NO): NO